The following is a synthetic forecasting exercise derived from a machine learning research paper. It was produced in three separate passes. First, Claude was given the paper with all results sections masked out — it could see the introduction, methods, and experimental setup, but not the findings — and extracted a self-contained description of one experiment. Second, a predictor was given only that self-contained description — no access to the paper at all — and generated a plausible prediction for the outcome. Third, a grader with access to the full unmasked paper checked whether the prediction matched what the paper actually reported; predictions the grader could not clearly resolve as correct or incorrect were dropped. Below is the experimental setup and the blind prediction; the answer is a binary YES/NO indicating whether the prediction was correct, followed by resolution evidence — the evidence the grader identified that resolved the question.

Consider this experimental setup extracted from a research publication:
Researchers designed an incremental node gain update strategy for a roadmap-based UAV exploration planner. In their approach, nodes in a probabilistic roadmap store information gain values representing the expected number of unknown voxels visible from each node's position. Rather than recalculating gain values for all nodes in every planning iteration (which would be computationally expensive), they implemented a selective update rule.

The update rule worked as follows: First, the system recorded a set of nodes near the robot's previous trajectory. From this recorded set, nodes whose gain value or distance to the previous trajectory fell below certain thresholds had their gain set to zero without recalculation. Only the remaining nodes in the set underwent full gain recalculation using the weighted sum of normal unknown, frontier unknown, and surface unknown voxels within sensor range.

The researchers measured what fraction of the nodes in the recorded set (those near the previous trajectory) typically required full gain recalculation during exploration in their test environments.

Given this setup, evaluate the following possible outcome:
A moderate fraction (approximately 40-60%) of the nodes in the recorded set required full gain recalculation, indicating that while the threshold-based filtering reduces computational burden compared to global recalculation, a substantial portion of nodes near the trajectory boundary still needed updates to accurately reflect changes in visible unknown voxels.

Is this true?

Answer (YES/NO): NO